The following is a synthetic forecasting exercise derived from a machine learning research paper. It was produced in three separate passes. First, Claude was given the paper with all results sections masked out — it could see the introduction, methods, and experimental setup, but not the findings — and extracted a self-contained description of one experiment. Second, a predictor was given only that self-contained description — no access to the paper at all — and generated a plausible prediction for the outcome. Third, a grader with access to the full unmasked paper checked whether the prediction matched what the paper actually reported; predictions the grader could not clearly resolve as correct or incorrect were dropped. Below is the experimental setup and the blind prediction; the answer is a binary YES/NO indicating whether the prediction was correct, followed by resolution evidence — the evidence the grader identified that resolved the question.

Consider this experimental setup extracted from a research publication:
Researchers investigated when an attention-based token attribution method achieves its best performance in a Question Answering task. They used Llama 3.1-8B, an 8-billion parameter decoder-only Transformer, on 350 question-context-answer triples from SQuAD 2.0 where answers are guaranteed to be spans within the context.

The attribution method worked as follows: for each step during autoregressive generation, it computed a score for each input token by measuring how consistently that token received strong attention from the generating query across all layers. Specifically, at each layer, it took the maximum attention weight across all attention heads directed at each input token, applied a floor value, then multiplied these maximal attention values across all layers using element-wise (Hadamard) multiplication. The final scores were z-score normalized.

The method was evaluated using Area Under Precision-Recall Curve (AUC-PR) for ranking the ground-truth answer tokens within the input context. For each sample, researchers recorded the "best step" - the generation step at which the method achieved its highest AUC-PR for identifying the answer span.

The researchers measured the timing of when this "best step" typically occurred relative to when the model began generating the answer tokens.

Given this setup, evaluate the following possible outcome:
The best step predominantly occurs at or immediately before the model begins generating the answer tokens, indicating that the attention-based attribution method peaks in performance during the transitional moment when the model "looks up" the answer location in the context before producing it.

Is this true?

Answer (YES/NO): NO